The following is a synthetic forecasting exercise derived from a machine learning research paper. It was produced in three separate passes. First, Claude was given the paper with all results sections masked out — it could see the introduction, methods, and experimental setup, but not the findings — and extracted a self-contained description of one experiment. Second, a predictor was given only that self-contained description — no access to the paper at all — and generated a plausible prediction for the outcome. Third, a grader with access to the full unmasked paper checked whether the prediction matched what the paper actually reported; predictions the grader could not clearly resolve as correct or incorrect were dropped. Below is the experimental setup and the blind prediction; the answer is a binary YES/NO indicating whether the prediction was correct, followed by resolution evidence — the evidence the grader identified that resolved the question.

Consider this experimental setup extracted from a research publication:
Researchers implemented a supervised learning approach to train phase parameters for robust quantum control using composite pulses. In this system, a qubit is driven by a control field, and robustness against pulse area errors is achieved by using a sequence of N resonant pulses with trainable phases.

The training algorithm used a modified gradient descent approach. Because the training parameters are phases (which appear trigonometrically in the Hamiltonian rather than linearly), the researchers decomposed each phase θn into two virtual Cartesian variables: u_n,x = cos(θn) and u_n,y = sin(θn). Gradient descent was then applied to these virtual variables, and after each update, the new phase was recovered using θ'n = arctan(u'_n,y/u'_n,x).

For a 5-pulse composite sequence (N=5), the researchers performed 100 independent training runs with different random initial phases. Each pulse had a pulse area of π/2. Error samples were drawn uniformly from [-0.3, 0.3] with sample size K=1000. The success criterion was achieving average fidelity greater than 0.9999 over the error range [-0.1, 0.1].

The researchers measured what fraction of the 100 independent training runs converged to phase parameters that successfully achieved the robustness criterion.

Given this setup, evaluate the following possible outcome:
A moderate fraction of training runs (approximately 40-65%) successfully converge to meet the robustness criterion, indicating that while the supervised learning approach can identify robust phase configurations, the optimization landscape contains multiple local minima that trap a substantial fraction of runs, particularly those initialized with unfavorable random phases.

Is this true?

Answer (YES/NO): NO